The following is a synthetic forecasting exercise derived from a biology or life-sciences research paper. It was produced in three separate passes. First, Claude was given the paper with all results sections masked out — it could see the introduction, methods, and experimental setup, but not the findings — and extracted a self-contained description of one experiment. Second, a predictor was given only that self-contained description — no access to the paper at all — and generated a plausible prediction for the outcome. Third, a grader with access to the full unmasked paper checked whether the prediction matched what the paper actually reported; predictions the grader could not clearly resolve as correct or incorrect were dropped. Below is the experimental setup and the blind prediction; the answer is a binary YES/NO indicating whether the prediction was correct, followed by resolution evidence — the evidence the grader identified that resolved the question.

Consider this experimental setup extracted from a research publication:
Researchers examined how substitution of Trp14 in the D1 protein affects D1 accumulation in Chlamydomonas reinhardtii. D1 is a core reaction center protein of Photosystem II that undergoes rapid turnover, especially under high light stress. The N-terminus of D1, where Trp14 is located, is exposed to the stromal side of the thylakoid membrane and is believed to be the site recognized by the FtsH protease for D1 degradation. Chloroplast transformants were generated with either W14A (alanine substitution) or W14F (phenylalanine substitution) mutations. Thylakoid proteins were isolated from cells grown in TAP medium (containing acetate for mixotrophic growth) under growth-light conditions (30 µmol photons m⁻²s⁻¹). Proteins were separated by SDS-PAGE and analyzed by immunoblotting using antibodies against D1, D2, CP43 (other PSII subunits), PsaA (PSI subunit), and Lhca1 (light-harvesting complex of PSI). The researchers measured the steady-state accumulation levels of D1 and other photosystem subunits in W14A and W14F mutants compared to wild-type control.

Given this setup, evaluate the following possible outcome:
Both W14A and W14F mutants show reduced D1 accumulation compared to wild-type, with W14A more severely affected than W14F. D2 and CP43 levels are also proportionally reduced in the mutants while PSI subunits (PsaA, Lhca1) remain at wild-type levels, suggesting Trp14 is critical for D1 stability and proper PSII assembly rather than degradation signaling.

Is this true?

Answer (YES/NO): NO